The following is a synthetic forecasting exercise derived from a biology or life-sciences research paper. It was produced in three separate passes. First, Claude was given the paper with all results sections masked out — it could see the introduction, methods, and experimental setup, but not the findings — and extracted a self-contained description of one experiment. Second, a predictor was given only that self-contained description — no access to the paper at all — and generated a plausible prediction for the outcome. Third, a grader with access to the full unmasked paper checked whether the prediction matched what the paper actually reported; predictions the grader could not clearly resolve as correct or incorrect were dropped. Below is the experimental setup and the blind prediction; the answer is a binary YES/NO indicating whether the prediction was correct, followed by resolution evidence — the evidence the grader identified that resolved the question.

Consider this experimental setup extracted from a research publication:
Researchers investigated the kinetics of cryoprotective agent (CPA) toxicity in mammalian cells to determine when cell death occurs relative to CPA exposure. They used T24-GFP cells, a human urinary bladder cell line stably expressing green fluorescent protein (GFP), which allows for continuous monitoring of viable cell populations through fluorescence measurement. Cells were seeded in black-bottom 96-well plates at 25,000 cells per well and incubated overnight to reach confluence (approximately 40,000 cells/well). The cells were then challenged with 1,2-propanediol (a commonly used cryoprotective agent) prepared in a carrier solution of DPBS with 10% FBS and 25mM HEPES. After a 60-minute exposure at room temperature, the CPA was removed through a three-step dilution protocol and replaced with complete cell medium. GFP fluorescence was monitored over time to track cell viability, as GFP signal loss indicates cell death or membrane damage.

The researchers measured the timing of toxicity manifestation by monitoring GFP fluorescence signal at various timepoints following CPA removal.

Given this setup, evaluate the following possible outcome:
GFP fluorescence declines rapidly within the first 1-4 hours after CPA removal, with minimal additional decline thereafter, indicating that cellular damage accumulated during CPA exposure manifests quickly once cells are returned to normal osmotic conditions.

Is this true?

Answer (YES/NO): NO